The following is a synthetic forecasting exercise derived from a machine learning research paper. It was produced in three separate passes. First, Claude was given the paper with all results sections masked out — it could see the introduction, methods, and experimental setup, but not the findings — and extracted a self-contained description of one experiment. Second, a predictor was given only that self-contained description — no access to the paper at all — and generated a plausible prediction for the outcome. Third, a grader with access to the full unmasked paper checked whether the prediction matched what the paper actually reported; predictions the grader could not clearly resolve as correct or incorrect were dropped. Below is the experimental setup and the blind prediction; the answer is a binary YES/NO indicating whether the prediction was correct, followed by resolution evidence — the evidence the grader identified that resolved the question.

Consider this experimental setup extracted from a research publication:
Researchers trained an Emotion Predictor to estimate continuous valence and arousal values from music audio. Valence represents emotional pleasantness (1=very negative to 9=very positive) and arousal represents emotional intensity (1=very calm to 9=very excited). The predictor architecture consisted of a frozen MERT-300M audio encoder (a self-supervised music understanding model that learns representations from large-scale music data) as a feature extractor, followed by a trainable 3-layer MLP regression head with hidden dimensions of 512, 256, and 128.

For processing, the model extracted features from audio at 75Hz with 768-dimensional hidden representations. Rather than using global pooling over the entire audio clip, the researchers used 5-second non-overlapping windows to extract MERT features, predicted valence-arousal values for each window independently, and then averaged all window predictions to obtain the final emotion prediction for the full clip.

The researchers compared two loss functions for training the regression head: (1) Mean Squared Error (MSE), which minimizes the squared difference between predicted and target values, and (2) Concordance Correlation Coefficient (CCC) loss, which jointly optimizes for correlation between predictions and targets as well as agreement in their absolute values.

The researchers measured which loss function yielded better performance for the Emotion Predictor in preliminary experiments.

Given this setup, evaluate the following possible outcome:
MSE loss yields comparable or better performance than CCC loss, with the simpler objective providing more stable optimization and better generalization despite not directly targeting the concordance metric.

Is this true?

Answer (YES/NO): NO